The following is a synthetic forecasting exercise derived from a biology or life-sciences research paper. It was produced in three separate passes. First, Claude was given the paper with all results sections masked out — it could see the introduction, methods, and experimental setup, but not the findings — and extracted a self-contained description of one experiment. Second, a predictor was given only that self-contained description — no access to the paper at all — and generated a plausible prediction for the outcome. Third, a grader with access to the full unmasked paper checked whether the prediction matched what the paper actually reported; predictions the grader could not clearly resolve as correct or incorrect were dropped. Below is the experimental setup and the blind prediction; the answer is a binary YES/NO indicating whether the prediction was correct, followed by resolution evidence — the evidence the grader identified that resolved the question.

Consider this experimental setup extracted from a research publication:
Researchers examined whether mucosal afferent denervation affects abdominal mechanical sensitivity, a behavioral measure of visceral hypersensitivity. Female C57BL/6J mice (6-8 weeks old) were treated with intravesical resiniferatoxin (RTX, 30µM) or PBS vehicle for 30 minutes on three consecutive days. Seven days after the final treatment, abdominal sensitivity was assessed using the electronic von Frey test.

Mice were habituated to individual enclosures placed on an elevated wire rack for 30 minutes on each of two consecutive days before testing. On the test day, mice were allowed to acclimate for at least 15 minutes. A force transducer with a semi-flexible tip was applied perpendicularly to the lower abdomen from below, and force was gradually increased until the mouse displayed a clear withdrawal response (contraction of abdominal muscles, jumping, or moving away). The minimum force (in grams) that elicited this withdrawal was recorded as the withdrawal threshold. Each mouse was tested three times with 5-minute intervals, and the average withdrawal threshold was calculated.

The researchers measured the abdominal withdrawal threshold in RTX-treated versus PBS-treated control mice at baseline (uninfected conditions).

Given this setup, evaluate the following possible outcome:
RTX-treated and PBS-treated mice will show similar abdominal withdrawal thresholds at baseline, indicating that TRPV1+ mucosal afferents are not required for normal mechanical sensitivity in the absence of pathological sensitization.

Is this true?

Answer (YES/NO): YES